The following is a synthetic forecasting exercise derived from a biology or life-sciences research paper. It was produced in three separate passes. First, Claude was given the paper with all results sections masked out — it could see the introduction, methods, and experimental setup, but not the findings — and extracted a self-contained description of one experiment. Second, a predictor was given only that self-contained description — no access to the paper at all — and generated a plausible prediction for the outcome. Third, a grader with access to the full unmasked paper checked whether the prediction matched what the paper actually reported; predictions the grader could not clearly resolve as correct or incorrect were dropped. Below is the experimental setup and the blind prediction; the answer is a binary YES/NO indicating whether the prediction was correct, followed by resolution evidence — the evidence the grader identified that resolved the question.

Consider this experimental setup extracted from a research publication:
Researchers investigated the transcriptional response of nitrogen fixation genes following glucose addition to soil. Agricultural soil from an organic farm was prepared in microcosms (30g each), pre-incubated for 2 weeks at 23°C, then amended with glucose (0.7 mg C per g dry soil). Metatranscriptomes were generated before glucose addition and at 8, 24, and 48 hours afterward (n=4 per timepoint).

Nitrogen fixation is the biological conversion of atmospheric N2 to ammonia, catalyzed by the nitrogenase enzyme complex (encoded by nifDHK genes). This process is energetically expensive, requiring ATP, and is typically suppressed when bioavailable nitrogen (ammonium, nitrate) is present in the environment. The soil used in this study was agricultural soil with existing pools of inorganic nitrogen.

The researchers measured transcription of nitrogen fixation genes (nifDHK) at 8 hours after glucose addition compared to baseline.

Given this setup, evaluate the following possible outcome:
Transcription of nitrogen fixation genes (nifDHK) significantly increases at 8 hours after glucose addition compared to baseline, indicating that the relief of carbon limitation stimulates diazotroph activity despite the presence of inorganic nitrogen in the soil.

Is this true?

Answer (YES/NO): NO